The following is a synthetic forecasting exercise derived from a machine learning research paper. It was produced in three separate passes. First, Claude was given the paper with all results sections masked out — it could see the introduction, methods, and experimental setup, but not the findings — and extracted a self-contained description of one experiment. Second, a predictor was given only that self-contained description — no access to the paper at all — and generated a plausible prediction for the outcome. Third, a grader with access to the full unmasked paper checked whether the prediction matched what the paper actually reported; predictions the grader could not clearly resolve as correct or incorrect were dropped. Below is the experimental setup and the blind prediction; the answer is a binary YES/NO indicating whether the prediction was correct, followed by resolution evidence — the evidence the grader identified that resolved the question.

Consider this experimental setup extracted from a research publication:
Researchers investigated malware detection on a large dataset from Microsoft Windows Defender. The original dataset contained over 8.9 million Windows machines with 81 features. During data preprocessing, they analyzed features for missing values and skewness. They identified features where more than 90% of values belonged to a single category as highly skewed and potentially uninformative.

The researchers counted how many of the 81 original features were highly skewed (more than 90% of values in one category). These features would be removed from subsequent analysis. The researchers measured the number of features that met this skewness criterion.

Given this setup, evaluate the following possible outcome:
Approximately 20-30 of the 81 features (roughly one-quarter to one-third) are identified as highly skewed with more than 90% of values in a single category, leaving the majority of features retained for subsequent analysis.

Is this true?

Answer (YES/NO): YES